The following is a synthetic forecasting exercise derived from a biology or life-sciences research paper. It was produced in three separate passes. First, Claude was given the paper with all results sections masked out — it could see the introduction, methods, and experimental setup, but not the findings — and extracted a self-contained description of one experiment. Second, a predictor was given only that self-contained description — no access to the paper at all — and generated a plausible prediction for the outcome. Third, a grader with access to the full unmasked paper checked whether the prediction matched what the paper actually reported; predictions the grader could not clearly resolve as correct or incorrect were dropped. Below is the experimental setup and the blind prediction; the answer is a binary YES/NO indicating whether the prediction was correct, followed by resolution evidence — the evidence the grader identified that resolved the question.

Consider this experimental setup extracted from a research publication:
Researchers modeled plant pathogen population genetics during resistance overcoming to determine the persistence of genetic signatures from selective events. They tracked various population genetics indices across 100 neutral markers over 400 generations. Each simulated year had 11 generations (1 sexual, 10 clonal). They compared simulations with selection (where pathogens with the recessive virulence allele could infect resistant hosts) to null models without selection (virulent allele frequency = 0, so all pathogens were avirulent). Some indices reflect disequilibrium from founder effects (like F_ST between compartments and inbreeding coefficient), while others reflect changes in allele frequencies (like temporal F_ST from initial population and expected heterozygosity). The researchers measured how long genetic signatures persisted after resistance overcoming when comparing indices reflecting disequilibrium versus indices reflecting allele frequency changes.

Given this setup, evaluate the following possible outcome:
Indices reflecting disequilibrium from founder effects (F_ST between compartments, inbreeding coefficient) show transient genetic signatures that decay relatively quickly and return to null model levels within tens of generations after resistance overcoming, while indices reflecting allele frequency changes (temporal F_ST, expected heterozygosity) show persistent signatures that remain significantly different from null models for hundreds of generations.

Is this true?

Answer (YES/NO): YES